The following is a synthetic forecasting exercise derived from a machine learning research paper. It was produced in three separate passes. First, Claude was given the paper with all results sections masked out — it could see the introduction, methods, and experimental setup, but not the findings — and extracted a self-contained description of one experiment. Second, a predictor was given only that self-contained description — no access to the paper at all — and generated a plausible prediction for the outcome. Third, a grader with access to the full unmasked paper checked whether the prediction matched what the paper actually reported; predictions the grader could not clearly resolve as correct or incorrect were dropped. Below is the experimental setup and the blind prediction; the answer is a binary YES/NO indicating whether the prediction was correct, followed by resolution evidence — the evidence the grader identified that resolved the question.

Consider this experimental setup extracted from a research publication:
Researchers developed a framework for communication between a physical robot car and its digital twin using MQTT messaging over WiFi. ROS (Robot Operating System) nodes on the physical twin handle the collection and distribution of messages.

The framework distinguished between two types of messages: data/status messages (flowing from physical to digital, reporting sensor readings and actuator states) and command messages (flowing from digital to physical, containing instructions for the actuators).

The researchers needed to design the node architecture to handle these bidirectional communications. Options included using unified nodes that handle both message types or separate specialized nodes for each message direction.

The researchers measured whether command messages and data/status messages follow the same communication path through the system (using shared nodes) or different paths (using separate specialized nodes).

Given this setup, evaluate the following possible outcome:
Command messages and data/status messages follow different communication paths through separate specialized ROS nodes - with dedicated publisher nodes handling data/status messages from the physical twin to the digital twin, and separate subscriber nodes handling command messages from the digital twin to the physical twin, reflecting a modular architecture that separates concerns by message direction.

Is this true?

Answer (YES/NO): YES